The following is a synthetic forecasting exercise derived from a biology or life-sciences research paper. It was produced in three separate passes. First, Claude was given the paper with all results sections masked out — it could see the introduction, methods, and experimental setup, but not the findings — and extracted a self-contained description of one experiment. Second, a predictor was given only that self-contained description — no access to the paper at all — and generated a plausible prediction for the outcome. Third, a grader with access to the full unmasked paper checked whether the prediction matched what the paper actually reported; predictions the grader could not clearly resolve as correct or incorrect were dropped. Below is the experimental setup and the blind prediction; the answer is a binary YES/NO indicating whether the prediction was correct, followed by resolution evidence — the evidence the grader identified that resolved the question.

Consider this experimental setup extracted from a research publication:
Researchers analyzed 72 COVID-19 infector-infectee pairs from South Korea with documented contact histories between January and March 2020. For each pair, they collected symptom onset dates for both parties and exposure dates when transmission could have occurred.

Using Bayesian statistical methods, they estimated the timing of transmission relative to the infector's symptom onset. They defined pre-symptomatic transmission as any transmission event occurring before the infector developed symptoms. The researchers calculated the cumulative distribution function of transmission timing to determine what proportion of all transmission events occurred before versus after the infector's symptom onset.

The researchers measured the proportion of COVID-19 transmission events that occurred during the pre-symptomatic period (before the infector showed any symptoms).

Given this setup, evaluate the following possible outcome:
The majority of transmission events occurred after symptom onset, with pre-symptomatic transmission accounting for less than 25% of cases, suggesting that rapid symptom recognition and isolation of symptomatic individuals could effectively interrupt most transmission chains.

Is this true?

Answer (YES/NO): NO